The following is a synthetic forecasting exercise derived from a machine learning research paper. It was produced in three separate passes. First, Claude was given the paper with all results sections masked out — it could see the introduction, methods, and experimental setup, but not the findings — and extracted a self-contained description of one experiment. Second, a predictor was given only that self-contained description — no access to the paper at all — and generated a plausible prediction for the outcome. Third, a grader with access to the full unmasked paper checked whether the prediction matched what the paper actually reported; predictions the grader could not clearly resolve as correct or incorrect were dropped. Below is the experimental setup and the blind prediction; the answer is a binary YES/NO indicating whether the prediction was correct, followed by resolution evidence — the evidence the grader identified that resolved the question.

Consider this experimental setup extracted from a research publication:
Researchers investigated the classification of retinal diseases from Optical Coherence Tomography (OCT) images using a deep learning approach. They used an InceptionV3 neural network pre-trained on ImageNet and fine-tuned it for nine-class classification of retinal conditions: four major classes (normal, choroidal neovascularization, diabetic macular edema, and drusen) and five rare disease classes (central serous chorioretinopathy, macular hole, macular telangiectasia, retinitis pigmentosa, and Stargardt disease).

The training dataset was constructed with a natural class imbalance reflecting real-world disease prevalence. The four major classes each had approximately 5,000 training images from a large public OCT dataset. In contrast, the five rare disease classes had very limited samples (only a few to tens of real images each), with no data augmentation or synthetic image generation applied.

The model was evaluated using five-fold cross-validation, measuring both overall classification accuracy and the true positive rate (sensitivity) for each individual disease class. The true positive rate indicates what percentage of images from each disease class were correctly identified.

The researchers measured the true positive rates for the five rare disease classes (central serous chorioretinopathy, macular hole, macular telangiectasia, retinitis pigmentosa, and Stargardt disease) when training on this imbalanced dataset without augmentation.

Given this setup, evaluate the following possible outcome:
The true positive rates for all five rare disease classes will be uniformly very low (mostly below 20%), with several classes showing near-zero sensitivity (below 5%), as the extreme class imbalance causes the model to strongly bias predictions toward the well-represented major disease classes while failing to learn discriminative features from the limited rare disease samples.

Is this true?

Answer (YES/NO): NO